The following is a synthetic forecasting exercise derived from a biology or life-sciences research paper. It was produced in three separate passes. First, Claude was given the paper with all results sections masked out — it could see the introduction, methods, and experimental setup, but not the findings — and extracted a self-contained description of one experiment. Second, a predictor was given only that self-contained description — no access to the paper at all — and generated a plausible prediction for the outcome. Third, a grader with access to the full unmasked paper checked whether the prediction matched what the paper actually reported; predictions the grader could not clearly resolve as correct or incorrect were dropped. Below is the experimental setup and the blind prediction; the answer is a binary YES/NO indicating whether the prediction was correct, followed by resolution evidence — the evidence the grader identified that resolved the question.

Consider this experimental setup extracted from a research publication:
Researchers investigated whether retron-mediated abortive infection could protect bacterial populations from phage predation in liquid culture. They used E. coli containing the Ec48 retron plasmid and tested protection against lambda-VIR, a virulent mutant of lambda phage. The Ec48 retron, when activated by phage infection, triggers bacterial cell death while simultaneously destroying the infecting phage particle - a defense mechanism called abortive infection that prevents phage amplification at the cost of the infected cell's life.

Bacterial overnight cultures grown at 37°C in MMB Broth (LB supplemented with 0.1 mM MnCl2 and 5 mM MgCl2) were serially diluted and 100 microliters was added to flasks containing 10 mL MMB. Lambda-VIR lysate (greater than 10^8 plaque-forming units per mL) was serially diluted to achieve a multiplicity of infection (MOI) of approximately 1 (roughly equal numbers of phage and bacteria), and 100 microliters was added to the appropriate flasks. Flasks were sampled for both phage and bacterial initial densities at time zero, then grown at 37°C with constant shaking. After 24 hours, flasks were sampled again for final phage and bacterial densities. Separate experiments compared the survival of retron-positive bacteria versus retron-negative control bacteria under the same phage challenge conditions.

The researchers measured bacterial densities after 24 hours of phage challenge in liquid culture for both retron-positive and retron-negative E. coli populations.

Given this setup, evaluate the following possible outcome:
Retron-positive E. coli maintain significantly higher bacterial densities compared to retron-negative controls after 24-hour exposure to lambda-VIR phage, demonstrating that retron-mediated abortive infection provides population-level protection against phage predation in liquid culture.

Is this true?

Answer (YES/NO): NO